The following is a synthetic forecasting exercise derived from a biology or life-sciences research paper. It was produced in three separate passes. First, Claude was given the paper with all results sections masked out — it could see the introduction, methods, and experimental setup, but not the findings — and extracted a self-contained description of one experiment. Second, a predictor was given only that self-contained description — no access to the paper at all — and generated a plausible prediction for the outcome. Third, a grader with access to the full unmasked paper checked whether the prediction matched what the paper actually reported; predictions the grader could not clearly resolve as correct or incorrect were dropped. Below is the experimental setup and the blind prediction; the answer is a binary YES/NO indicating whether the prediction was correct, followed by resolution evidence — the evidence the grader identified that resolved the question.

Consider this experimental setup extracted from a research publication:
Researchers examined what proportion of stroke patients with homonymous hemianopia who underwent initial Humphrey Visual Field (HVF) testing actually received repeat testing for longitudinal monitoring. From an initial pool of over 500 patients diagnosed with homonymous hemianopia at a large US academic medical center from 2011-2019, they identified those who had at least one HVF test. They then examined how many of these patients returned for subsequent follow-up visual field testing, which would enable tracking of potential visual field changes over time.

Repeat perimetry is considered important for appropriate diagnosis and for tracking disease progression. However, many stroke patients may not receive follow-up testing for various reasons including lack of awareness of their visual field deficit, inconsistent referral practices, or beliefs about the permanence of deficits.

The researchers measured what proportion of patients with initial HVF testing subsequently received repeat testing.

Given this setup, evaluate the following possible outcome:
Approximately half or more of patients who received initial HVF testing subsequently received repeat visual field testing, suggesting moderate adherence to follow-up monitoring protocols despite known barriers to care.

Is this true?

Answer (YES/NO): YES